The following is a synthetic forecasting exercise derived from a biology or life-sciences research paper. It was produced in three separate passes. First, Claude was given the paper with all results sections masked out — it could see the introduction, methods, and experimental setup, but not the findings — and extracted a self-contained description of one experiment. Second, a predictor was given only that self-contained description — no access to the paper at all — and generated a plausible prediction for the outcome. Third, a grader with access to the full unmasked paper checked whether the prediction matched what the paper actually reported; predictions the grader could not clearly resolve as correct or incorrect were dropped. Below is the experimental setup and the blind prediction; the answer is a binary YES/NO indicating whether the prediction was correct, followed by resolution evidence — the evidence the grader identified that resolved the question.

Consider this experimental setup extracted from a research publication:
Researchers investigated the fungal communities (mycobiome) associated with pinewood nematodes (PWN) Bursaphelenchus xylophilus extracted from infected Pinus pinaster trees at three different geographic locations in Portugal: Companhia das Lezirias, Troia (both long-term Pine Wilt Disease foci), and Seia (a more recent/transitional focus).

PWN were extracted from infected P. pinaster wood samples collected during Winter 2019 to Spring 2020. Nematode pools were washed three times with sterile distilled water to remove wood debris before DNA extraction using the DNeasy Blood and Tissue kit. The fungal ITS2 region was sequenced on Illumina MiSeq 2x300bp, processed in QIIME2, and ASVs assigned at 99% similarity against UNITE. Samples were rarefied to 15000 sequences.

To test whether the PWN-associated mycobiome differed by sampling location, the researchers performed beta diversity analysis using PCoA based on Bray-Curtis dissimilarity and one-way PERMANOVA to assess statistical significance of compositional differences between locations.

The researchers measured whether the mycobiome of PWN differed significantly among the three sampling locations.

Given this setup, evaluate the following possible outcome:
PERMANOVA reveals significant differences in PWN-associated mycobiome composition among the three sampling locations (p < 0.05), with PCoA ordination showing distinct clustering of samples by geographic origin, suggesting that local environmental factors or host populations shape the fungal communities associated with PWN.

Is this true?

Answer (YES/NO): YES